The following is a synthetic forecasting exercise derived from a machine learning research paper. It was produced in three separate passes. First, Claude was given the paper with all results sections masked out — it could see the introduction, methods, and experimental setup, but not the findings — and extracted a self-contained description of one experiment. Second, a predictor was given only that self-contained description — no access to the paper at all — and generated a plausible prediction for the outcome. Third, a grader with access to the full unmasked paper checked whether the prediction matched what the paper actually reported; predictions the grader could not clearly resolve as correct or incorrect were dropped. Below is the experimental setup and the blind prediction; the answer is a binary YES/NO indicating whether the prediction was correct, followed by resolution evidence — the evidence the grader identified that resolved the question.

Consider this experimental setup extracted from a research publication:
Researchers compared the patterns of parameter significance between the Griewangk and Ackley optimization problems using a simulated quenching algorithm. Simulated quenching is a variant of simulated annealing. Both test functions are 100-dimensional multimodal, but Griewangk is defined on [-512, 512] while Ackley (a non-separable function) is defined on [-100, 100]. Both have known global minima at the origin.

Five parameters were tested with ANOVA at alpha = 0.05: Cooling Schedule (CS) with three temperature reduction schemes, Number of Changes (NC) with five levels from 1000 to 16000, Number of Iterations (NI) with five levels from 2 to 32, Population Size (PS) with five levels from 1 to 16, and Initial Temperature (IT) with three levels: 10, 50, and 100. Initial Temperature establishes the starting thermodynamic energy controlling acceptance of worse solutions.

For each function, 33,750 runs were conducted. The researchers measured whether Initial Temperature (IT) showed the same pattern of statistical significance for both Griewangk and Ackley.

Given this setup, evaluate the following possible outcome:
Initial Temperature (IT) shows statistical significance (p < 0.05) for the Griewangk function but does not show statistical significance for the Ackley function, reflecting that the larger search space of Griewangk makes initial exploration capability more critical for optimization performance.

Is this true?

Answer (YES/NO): YES